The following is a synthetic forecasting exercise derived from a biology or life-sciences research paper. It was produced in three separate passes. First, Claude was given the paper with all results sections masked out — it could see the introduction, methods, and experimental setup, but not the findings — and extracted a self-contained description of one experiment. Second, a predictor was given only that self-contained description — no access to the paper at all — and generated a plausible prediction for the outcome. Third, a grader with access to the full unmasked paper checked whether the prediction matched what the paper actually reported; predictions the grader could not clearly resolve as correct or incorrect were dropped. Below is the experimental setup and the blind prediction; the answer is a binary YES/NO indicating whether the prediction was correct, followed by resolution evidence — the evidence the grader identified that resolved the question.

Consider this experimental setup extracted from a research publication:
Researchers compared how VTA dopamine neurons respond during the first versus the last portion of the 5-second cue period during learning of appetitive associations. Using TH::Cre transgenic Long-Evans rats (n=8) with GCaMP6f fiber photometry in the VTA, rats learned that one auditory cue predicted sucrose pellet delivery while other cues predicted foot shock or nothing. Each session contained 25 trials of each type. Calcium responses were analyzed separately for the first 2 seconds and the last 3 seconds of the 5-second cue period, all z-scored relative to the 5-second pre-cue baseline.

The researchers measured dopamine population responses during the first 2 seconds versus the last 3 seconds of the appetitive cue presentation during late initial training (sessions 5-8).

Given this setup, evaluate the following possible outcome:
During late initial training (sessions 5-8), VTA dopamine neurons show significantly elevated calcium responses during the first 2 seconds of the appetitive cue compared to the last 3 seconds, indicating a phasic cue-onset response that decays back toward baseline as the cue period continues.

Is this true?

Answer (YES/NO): YES